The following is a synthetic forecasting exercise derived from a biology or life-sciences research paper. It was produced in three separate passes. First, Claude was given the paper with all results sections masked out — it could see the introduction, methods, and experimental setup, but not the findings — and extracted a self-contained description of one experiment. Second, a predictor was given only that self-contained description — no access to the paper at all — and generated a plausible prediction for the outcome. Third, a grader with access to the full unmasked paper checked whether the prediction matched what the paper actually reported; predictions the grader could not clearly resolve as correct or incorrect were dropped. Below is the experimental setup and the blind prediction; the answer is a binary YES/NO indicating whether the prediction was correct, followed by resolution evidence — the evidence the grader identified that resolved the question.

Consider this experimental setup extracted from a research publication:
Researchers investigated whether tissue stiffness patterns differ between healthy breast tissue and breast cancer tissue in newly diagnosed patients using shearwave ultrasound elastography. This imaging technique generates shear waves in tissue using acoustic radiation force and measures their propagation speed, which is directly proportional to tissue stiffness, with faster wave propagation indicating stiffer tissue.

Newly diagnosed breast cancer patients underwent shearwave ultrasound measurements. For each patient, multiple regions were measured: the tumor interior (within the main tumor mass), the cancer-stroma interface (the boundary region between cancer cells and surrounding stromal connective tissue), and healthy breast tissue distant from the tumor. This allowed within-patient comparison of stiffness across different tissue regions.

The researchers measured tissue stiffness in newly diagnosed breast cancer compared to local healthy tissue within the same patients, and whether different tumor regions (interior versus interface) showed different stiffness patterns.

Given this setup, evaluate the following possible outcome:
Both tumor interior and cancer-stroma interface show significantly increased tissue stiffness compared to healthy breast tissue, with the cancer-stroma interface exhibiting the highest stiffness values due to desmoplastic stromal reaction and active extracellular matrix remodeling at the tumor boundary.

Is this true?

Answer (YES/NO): NO